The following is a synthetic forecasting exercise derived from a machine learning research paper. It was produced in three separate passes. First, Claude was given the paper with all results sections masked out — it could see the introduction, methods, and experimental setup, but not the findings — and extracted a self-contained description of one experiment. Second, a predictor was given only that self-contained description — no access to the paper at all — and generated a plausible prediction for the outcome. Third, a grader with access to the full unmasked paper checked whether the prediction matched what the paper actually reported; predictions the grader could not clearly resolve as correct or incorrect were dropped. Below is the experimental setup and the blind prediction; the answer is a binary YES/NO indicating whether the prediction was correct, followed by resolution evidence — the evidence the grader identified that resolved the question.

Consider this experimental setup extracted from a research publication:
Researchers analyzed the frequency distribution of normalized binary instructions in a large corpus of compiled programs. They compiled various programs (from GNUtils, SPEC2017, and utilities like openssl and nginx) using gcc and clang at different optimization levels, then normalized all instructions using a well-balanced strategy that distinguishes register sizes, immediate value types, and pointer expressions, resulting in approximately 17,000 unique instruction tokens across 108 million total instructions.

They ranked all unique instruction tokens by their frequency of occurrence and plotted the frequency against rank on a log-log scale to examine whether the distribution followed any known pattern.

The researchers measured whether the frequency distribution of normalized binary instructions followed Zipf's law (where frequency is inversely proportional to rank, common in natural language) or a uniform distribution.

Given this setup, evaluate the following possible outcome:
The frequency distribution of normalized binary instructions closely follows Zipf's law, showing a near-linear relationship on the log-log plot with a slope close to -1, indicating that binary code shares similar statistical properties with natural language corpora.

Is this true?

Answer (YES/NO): YES